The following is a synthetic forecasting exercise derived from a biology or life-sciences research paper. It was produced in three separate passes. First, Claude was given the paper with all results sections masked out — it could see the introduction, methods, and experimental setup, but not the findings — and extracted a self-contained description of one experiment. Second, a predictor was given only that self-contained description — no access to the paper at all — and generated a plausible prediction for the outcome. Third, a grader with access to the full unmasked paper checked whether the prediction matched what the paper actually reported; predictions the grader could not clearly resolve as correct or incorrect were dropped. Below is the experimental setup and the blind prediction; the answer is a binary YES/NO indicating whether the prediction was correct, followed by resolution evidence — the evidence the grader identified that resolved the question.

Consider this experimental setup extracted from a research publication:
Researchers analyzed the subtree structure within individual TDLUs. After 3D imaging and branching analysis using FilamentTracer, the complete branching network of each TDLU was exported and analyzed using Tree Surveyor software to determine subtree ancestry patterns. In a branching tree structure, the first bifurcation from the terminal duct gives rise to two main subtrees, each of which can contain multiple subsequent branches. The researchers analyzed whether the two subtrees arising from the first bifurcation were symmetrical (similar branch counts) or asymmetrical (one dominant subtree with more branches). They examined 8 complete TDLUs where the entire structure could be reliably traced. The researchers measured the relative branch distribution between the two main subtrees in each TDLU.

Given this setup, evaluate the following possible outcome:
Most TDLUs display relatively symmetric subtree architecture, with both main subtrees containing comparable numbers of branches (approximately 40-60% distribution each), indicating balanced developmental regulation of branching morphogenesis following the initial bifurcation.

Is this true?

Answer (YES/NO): NO